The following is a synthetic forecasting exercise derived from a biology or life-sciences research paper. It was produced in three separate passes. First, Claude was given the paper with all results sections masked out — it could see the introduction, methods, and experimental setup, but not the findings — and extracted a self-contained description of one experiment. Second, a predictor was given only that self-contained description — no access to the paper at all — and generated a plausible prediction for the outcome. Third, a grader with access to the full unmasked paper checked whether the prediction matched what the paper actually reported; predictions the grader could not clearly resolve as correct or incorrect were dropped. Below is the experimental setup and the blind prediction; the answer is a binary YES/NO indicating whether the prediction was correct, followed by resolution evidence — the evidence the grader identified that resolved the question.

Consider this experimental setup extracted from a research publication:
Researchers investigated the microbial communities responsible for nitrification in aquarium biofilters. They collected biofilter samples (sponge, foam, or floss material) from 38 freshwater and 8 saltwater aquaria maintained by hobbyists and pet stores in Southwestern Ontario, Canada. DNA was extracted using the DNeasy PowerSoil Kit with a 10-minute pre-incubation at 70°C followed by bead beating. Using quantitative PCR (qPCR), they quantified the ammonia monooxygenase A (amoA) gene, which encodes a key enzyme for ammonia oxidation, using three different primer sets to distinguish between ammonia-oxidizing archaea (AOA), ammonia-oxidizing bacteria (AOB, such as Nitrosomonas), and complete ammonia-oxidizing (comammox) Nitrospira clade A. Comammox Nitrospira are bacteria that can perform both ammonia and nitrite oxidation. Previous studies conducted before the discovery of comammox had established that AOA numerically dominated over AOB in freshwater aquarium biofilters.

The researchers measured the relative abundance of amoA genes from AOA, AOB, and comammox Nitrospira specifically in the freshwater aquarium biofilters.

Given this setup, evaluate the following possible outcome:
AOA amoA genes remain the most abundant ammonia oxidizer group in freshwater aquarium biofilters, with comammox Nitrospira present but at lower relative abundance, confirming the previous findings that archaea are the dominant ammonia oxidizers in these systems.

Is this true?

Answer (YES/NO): NO